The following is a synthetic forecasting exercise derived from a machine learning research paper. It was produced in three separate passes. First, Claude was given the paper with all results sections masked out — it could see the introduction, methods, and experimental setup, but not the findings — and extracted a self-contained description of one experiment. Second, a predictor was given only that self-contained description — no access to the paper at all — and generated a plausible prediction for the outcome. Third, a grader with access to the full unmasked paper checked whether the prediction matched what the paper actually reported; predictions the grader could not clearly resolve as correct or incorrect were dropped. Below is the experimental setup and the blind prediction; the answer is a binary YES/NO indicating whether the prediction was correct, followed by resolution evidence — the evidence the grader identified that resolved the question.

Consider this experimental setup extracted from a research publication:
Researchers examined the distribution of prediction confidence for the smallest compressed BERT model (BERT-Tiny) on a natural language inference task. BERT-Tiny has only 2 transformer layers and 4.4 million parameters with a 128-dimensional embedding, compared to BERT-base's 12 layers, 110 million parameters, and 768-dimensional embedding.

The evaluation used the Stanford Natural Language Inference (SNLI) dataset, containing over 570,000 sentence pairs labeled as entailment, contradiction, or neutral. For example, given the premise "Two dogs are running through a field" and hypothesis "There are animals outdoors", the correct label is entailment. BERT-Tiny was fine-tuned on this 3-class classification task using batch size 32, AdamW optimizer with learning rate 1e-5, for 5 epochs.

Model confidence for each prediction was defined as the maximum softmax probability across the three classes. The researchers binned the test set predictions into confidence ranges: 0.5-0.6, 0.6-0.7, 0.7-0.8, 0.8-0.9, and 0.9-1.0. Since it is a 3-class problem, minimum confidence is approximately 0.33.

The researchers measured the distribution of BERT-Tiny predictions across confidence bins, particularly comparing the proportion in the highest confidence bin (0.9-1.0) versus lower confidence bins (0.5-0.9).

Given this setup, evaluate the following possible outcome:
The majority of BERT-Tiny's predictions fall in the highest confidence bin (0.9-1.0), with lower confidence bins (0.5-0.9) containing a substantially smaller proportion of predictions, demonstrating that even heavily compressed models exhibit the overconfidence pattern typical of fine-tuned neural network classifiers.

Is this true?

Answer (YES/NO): NO